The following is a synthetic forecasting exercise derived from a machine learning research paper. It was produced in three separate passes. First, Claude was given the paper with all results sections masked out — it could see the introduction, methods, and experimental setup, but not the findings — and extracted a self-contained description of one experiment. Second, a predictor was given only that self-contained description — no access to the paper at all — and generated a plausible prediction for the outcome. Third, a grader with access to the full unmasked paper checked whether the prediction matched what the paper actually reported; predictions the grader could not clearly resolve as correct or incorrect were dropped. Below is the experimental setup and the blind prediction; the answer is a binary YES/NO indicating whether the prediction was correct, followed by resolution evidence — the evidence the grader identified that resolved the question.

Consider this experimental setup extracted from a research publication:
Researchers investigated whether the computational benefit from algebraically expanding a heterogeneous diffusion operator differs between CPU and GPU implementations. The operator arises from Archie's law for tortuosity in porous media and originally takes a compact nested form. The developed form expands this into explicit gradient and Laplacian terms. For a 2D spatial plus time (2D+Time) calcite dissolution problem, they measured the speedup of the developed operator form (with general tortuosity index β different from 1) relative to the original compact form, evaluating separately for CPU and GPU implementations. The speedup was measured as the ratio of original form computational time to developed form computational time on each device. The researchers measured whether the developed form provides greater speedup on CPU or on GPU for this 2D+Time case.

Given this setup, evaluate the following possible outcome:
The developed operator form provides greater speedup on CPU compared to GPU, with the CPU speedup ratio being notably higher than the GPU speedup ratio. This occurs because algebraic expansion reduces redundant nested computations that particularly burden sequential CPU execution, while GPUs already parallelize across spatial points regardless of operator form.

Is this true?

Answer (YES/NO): NO